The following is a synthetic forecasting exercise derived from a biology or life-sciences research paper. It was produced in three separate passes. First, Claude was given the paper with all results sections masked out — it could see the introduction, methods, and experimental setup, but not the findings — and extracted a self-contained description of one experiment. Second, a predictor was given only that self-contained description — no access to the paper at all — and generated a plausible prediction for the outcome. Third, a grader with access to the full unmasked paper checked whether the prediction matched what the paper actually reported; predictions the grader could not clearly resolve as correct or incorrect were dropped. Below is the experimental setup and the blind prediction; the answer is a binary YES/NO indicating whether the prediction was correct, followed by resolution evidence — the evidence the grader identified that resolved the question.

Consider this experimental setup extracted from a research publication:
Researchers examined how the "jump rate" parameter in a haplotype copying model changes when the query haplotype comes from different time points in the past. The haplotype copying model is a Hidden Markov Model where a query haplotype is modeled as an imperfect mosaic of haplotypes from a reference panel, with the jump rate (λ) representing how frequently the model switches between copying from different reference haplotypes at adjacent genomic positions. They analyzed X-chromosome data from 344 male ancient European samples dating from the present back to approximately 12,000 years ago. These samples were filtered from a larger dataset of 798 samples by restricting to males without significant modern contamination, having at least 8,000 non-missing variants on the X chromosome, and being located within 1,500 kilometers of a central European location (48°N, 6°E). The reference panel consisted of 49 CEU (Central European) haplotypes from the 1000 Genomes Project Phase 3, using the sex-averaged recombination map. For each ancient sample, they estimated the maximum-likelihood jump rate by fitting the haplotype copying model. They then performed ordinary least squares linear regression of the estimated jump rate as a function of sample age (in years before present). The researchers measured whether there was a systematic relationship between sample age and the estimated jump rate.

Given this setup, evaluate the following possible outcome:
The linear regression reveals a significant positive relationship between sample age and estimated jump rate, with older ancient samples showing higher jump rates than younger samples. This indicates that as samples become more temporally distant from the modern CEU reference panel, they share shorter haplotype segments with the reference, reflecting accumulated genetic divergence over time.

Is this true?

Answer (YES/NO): NO